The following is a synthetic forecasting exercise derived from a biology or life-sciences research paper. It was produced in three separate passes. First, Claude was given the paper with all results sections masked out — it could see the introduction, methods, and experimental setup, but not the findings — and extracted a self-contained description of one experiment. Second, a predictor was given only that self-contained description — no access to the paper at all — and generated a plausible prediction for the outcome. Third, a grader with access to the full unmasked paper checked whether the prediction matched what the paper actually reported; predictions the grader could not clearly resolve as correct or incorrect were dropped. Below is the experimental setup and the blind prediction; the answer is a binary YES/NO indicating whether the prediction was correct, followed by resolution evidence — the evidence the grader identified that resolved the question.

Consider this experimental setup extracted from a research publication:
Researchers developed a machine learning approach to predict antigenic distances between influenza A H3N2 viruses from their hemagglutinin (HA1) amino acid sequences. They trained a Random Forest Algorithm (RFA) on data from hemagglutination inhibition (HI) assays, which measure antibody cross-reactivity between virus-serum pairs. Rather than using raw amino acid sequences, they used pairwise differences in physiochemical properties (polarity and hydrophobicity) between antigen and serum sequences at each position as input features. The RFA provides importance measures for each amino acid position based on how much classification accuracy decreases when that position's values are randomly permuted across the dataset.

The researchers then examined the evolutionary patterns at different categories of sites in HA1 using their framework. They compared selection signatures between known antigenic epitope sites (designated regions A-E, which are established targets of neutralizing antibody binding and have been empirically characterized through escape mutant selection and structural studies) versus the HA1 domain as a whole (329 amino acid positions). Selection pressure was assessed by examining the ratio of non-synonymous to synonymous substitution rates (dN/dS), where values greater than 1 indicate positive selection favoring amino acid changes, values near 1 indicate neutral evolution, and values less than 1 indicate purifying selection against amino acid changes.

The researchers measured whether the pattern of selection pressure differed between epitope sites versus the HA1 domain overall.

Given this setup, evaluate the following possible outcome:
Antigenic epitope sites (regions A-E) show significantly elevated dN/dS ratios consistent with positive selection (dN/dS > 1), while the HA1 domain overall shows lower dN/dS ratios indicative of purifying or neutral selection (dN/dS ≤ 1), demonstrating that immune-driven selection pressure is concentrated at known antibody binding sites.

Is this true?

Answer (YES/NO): YES